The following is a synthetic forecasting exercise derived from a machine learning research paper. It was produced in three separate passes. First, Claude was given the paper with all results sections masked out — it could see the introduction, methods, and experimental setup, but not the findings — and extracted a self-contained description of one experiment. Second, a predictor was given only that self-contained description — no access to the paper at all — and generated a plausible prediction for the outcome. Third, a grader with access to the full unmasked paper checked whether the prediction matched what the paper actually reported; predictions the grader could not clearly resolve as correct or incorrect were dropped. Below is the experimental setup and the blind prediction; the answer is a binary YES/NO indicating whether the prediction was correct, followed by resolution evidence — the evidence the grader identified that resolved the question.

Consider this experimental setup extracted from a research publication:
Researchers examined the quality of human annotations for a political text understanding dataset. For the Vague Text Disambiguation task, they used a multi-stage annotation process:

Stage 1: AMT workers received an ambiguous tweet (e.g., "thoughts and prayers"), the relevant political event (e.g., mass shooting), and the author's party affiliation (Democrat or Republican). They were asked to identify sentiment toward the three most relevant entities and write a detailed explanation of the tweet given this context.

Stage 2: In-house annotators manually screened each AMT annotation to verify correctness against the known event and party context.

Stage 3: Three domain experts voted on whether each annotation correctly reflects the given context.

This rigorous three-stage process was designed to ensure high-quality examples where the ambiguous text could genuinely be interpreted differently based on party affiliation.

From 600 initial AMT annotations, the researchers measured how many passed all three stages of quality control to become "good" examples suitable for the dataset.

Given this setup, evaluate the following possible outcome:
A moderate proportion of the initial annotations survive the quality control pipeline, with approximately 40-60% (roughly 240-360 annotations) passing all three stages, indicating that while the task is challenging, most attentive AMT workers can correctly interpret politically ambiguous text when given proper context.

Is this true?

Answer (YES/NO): NO